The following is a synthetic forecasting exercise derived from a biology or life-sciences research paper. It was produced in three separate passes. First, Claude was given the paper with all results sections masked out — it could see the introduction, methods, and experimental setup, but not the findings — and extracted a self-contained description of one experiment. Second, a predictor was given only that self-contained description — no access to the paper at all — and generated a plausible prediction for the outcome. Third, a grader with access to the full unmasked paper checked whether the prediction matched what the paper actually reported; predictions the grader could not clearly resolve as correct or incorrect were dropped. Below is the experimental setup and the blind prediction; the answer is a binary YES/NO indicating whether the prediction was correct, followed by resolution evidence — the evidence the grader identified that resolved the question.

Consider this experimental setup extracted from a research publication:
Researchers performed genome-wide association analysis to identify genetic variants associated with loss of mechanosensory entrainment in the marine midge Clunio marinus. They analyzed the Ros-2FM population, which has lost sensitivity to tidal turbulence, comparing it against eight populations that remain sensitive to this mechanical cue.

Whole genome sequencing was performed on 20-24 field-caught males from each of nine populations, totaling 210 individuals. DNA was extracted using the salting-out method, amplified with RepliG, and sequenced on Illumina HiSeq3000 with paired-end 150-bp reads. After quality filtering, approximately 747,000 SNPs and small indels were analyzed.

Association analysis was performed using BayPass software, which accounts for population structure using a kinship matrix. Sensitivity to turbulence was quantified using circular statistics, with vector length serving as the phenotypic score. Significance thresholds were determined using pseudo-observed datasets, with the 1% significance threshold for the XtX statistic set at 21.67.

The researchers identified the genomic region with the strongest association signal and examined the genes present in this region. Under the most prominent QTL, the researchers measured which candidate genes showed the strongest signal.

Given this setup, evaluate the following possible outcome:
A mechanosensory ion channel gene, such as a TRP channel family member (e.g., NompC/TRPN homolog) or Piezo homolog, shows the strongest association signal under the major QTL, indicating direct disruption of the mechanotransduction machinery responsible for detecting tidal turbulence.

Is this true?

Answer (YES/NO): NO